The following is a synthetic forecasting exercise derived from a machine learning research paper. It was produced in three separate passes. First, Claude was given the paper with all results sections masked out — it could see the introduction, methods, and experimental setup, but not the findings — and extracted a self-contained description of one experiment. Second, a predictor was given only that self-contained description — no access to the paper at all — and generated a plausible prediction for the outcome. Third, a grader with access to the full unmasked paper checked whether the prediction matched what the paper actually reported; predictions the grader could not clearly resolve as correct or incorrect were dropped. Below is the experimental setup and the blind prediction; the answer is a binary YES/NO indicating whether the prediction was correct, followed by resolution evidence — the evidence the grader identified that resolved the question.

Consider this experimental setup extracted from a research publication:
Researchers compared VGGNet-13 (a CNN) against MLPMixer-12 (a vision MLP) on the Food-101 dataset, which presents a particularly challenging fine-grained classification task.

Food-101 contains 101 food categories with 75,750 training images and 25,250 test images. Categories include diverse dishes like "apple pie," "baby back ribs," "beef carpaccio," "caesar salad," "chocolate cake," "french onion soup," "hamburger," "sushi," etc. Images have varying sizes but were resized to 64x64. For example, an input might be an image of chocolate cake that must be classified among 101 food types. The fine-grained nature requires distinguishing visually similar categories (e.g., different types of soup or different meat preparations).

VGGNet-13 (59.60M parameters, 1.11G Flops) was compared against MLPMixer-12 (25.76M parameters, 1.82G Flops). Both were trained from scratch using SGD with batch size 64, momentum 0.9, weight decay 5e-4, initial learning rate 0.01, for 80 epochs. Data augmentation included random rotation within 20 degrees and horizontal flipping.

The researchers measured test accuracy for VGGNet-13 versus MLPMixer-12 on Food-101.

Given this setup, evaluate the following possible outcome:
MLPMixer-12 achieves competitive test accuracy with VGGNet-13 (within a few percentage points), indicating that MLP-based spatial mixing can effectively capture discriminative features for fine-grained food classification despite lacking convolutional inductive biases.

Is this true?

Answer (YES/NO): NO